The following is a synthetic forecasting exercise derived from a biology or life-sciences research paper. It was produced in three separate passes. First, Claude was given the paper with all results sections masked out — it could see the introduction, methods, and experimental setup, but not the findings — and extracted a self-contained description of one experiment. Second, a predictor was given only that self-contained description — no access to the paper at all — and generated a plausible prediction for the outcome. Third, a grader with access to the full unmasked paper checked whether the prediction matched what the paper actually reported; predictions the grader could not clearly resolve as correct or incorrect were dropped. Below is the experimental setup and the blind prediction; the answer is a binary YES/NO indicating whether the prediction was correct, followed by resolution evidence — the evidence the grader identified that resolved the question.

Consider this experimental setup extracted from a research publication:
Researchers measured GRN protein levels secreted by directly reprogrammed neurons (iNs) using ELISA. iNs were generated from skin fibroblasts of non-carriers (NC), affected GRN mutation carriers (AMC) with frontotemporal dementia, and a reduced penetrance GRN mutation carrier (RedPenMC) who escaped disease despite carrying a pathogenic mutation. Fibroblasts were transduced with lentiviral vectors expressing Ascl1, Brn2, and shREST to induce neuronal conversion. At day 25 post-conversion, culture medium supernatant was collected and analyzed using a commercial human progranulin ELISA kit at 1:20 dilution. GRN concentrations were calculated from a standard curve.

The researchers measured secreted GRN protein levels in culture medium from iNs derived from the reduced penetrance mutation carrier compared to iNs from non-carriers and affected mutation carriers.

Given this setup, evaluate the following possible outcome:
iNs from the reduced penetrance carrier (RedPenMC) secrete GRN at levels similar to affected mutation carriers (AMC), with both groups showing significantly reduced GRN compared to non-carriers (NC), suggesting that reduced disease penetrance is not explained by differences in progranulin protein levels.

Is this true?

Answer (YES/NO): NO